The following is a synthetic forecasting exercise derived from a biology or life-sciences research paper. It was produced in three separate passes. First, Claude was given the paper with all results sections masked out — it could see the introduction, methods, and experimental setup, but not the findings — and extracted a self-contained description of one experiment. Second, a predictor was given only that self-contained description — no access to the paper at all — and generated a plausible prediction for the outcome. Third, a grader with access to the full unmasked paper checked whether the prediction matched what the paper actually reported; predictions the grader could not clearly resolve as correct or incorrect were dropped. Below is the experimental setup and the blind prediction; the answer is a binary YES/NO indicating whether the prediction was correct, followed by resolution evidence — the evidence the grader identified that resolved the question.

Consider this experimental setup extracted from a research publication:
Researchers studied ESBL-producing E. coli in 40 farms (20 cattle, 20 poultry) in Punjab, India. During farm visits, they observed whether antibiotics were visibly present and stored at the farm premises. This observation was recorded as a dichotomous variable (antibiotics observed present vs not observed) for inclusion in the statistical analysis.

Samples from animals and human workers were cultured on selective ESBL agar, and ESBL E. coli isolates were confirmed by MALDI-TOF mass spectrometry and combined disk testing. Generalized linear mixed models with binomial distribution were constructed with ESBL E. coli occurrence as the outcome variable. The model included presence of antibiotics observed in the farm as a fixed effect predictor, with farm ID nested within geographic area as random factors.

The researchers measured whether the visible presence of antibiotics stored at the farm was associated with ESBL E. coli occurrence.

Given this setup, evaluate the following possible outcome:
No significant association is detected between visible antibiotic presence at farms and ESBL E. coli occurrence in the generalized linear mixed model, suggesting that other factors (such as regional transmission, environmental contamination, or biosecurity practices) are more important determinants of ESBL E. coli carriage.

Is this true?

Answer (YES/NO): NO